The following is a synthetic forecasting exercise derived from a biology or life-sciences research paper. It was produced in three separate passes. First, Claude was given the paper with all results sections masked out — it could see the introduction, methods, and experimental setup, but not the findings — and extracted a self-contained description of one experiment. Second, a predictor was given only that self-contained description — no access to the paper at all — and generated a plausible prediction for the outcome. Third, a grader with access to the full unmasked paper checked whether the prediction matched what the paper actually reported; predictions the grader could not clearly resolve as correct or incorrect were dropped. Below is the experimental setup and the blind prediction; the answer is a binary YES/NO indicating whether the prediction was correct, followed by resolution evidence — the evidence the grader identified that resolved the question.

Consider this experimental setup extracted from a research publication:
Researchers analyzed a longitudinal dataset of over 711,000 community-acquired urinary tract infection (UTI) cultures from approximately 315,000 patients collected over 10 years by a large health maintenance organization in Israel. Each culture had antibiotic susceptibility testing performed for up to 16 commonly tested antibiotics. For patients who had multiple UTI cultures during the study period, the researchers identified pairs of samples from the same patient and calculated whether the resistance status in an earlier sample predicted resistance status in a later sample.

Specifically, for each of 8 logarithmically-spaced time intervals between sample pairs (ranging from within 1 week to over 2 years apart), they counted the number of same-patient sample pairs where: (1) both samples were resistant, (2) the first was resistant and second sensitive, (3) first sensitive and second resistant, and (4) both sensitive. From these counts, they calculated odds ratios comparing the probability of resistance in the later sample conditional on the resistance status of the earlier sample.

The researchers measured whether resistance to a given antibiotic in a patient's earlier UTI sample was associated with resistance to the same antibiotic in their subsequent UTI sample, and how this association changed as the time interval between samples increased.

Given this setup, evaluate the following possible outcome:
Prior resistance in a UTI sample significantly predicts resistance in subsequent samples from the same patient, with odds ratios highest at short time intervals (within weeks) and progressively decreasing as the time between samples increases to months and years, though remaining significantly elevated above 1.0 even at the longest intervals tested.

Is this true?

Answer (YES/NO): YES